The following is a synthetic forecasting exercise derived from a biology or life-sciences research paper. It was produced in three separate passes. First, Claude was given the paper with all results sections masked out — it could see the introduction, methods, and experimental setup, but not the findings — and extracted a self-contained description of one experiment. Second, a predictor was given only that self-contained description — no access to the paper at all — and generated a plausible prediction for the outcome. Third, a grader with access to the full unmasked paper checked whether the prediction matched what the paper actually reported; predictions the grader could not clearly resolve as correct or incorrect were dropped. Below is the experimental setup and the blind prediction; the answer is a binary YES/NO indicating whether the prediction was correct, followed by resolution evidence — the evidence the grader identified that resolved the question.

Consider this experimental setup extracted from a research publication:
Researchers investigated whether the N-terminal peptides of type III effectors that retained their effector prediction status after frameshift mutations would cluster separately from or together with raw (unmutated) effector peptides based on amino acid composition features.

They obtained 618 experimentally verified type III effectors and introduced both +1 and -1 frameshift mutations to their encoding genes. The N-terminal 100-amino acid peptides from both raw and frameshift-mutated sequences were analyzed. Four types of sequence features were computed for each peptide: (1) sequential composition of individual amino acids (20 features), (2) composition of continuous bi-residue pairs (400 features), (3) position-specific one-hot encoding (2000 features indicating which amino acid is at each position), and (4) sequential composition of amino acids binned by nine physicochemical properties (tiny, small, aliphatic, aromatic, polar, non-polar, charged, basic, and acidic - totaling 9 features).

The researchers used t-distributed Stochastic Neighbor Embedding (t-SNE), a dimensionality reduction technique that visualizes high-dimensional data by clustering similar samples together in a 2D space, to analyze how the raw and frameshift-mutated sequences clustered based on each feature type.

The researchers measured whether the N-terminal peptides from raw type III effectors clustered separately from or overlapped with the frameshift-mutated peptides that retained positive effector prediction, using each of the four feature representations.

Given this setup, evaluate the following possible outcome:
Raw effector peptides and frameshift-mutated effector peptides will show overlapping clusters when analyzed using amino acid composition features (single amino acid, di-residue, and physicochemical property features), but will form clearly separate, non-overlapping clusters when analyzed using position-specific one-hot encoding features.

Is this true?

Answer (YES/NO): NO